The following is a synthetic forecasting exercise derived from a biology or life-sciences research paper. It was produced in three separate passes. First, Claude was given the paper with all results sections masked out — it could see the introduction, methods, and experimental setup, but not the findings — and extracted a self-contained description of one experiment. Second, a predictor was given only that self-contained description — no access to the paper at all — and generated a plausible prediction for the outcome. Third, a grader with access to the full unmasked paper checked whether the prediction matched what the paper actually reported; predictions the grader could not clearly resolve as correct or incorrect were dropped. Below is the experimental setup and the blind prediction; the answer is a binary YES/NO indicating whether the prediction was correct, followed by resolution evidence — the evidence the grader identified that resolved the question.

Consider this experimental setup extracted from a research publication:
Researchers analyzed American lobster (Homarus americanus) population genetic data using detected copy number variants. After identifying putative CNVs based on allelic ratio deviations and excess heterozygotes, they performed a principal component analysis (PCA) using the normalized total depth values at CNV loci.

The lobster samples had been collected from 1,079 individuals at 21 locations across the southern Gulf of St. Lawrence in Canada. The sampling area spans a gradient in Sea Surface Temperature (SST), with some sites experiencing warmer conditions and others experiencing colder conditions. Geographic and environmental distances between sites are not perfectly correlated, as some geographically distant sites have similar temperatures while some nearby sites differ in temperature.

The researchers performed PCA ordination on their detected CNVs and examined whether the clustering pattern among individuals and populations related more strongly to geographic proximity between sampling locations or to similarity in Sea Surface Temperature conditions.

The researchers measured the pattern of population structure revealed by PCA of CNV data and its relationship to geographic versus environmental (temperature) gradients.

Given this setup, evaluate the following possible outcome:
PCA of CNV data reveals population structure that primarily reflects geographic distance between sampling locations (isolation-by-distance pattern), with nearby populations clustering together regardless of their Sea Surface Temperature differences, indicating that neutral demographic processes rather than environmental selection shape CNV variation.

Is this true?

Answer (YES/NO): NO